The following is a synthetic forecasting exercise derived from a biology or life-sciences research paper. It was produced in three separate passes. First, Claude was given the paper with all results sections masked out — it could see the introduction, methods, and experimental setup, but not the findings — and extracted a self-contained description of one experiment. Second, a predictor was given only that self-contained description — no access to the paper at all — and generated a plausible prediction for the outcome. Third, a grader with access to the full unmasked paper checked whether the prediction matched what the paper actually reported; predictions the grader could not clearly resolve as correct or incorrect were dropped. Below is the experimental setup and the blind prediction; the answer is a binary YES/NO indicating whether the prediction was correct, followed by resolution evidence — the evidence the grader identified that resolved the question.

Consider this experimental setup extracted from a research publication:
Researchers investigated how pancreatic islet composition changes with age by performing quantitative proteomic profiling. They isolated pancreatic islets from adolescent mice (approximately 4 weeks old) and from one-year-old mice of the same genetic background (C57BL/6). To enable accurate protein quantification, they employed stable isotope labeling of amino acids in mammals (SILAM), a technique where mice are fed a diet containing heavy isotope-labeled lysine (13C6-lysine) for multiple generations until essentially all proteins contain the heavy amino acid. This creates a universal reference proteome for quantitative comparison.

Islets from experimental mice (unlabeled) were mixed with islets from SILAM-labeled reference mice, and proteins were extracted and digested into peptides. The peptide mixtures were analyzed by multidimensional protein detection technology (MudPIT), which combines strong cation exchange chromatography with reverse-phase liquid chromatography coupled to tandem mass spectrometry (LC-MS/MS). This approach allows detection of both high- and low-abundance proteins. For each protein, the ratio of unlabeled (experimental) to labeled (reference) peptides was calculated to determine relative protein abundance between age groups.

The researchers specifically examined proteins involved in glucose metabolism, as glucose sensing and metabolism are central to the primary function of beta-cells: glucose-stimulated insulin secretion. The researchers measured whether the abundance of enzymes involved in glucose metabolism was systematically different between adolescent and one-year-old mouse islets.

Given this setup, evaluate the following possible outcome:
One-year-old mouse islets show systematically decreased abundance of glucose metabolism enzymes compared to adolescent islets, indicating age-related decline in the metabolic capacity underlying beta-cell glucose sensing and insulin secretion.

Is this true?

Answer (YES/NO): NO